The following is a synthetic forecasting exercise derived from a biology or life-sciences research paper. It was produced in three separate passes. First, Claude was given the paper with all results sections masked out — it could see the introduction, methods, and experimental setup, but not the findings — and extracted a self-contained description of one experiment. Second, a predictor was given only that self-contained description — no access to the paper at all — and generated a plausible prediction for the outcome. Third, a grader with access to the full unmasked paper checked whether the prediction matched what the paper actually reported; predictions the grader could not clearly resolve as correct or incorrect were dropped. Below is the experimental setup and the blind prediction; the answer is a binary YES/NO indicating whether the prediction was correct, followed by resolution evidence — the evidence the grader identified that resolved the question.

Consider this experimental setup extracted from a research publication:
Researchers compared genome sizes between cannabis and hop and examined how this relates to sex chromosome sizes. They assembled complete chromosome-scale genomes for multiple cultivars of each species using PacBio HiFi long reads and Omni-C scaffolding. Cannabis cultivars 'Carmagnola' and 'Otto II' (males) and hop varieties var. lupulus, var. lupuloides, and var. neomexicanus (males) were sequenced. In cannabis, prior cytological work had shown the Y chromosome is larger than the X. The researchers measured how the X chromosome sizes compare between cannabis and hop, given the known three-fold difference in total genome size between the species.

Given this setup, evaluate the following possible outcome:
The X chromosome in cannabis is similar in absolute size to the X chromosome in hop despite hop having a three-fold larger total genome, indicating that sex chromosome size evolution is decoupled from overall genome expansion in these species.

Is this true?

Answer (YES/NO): NO